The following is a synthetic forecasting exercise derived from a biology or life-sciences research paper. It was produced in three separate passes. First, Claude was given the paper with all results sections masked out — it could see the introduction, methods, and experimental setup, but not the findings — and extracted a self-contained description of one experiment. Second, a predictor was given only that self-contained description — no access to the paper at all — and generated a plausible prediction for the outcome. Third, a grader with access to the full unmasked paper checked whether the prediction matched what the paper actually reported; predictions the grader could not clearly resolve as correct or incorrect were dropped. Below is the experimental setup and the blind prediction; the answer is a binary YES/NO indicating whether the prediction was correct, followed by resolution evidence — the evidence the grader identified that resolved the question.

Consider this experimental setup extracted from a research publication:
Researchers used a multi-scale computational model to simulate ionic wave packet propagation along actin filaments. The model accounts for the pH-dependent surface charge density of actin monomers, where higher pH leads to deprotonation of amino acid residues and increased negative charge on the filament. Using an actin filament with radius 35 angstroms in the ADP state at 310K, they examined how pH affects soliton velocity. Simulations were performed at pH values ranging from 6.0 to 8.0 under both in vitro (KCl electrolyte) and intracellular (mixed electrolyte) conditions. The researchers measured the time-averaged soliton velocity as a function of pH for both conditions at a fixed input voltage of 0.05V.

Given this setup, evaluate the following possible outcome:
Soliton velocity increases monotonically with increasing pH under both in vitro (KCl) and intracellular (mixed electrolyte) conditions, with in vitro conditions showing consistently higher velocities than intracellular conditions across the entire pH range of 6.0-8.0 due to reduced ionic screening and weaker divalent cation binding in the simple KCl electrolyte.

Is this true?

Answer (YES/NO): NO